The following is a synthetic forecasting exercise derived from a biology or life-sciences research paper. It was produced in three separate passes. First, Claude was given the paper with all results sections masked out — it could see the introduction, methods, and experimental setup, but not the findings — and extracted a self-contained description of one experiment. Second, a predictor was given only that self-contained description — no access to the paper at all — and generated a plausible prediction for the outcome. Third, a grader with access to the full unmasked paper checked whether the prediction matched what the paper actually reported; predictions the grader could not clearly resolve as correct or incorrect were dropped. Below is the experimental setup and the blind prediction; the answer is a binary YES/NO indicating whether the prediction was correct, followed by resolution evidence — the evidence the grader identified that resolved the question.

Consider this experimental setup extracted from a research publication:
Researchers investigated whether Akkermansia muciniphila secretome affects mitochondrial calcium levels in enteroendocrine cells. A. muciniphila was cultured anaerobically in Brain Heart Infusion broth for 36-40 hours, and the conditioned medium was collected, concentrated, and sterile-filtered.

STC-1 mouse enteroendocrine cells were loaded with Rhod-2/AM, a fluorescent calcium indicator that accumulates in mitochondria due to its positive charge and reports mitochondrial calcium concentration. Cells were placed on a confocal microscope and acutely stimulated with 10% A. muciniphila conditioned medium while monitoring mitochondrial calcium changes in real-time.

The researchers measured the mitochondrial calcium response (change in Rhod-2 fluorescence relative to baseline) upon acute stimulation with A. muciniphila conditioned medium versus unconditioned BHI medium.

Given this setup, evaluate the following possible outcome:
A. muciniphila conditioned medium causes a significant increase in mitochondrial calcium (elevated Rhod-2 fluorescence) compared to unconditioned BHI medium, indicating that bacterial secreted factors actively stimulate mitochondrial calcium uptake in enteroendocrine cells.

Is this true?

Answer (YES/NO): YES